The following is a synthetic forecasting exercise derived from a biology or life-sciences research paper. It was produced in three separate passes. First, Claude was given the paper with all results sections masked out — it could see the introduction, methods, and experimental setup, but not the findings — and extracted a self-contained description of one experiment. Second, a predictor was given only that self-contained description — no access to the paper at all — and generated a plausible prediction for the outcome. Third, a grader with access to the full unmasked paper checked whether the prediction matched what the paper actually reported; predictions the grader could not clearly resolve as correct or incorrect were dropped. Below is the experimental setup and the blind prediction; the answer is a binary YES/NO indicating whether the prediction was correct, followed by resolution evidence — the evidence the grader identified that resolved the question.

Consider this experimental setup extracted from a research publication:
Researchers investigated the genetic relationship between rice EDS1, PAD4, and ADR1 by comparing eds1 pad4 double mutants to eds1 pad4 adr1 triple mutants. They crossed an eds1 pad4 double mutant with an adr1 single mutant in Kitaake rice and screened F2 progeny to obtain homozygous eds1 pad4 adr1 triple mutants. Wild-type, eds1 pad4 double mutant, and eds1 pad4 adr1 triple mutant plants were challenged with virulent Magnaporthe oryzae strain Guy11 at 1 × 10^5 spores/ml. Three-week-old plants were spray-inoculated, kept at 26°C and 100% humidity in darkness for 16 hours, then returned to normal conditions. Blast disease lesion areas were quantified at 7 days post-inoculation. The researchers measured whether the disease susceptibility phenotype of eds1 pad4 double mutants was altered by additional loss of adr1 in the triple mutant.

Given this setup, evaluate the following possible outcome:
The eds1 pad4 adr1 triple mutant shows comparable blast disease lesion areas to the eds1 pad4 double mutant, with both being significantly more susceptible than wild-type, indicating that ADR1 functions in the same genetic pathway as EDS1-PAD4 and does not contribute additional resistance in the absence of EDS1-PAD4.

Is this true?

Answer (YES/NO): NO